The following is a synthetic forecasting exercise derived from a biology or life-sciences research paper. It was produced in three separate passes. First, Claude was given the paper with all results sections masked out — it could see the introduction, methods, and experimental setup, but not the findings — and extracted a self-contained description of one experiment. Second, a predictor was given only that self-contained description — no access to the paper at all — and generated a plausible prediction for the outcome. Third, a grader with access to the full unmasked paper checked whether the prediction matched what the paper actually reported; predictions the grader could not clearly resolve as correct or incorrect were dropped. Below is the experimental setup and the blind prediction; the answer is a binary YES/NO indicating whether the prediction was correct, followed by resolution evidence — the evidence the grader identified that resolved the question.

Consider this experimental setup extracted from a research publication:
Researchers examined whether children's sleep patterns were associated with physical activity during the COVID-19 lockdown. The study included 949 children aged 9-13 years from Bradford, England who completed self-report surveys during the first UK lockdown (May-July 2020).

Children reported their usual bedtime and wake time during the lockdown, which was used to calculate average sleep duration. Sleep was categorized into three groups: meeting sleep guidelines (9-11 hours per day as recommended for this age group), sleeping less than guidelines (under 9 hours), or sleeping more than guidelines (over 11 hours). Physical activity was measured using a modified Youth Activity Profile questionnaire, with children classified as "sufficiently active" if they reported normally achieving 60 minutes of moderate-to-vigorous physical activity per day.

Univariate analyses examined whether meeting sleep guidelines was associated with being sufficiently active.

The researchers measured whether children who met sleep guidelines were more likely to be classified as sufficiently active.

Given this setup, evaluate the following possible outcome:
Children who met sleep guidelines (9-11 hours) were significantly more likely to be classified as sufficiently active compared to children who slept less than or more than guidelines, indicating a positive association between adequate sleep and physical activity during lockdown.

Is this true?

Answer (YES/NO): NO